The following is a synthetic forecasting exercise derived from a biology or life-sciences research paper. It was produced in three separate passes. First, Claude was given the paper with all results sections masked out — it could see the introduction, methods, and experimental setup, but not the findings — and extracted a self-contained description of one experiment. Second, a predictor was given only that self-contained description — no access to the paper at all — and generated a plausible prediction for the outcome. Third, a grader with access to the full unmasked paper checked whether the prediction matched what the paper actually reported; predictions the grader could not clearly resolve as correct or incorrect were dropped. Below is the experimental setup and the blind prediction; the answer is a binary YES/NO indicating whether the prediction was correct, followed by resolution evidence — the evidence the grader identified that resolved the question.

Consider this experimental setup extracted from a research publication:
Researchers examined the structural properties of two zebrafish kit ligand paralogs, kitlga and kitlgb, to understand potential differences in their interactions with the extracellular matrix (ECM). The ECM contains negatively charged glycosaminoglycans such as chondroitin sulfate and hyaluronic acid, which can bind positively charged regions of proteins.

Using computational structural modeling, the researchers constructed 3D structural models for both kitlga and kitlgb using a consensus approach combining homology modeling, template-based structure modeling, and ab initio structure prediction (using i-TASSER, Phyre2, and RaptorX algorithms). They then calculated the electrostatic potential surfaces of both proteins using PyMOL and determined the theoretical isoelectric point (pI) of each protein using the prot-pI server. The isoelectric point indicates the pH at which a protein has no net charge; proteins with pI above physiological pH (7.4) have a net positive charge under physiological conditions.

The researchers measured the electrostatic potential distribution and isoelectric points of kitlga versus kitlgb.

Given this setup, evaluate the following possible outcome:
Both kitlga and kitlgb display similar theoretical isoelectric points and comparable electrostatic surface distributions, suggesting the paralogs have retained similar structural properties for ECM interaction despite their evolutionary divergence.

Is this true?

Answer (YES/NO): NO